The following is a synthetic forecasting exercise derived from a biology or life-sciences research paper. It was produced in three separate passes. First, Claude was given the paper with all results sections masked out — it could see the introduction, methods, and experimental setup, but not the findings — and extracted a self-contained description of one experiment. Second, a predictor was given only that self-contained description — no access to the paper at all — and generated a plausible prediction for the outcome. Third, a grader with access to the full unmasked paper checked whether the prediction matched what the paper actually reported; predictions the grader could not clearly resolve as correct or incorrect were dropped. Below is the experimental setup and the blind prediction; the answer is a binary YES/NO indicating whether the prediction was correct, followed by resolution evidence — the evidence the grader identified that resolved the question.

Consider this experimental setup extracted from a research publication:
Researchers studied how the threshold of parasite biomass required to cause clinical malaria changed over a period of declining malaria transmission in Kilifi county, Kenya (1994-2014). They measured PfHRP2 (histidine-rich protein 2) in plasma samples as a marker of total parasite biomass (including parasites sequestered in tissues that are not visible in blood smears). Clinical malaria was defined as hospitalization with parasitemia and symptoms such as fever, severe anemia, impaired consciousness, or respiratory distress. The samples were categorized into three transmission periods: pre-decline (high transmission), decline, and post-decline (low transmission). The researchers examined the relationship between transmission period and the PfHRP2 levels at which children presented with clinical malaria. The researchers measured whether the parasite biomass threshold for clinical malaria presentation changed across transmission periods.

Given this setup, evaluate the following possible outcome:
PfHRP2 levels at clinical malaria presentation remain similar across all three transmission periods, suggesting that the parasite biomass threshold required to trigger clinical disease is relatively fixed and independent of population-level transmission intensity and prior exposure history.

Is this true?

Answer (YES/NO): NO